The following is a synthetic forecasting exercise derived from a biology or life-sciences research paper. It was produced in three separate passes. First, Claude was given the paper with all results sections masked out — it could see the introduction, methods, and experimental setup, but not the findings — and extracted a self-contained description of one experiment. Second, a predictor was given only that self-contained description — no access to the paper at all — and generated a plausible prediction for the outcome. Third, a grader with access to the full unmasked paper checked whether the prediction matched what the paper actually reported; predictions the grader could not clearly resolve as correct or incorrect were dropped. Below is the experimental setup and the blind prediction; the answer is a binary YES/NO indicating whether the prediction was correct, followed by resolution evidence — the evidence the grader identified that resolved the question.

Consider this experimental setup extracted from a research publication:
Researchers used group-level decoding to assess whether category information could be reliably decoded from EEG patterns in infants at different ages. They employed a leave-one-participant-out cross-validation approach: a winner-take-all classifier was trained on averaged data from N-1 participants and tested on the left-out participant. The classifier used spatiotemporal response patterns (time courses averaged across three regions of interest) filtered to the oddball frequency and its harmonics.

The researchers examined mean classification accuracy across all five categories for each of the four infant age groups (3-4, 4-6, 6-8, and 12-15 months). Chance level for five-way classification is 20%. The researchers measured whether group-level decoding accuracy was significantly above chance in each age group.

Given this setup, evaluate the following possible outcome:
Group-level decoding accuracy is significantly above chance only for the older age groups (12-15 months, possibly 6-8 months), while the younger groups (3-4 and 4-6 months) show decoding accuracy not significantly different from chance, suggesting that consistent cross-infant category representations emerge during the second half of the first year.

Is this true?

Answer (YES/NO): YES